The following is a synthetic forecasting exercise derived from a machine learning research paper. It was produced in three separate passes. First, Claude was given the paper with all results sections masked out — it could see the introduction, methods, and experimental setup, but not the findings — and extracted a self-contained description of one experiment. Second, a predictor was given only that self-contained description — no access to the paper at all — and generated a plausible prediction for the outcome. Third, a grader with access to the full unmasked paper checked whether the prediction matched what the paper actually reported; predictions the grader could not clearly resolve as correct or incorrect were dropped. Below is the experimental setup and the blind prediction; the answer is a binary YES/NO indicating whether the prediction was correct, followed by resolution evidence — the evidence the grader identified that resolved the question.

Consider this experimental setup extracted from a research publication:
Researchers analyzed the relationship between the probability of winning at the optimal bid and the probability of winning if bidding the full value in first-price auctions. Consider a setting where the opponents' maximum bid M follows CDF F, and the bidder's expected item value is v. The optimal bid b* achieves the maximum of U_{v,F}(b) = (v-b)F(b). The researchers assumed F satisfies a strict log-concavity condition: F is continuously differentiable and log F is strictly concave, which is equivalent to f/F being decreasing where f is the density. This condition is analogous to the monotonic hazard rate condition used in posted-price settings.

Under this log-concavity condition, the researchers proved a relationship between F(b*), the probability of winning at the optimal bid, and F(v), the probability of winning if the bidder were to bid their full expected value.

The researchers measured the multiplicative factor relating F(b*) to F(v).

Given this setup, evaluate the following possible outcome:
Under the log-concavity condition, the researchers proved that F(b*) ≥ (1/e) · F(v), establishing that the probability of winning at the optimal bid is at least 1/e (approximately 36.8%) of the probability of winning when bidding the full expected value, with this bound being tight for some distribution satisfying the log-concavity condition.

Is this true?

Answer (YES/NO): NO